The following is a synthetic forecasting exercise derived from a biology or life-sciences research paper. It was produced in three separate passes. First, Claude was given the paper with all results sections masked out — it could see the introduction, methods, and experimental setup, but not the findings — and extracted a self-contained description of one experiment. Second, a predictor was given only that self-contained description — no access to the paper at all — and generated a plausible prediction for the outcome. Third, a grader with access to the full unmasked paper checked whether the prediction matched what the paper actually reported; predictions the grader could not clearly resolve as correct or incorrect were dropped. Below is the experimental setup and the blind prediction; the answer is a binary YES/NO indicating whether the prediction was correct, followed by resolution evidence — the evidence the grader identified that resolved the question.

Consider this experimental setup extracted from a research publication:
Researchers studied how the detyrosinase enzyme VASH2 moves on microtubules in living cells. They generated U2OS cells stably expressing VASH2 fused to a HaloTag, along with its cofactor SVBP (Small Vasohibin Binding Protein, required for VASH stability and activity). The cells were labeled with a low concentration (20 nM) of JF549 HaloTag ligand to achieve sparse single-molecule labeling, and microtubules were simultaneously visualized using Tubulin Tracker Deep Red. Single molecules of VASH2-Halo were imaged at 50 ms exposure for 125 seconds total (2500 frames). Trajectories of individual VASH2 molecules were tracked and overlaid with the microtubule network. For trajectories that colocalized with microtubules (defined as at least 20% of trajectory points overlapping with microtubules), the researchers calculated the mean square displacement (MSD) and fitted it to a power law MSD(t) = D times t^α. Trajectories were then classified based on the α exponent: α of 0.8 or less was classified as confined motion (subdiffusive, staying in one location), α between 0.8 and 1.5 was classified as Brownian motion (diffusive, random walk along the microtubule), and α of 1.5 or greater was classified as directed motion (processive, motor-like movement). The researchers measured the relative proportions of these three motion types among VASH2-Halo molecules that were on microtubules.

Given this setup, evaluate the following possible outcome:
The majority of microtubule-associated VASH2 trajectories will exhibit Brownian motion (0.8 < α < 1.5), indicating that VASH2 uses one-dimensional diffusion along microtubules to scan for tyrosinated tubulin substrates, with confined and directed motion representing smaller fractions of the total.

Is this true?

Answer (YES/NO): NO